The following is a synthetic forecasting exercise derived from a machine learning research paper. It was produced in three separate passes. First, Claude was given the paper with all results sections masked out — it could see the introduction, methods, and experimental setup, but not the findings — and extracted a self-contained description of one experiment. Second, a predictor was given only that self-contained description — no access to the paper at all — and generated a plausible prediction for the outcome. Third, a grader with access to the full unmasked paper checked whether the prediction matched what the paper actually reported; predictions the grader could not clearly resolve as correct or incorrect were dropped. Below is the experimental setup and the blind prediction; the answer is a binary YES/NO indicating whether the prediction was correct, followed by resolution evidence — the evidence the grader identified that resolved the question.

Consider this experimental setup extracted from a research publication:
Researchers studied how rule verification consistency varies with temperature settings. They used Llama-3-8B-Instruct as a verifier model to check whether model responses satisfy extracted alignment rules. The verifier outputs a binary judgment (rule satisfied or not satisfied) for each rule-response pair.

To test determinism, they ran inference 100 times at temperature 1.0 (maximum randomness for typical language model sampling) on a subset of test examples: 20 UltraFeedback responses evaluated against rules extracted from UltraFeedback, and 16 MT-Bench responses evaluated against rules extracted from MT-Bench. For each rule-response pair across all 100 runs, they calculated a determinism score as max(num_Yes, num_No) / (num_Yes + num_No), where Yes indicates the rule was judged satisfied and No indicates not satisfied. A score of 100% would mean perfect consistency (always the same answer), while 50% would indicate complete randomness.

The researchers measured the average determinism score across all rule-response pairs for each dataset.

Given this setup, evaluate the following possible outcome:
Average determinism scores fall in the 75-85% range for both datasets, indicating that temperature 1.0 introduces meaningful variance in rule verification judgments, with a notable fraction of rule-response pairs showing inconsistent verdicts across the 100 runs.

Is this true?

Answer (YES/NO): YES